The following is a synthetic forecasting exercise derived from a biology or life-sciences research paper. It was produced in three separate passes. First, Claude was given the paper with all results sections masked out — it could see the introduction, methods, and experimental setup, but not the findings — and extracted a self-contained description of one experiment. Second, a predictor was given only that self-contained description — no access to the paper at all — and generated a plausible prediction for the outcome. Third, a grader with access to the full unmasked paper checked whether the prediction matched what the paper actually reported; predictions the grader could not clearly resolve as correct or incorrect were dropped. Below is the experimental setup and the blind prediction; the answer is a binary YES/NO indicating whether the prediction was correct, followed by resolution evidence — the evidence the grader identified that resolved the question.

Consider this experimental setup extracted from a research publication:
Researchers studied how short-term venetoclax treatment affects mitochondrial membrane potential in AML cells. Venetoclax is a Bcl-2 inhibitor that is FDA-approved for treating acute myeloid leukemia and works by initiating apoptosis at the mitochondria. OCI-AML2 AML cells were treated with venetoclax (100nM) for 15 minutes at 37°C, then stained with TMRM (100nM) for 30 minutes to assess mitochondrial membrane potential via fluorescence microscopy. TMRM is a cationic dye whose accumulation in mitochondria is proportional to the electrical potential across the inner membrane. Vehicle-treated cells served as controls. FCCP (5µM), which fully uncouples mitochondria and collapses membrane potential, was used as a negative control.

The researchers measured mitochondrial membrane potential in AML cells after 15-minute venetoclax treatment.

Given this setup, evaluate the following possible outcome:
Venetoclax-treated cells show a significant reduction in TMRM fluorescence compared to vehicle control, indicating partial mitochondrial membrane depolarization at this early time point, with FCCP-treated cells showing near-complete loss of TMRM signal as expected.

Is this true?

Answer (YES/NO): NO